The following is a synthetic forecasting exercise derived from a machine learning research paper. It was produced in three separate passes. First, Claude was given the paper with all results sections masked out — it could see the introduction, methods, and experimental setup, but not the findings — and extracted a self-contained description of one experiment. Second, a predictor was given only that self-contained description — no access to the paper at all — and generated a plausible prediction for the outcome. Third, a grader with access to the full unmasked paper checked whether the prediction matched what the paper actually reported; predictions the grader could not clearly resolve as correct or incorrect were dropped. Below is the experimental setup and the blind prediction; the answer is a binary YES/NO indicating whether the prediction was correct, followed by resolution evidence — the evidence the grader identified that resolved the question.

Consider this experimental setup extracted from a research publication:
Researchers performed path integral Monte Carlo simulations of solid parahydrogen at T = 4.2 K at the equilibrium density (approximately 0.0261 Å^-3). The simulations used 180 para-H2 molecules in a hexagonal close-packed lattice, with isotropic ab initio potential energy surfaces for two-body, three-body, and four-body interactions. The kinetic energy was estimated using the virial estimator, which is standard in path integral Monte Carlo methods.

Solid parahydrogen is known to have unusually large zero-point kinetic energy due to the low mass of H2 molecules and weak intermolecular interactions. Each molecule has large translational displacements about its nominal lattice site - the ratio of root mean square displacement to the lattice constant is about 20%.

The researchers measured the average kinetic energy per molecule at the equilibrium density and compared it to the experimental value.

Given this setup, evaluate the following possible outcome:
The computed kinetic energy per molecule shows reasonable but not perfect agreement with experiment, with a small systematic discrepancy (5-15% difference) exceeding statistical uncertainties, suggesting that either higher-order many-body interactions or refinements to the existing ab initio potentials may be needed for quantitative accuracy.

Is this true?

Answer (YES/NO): YES